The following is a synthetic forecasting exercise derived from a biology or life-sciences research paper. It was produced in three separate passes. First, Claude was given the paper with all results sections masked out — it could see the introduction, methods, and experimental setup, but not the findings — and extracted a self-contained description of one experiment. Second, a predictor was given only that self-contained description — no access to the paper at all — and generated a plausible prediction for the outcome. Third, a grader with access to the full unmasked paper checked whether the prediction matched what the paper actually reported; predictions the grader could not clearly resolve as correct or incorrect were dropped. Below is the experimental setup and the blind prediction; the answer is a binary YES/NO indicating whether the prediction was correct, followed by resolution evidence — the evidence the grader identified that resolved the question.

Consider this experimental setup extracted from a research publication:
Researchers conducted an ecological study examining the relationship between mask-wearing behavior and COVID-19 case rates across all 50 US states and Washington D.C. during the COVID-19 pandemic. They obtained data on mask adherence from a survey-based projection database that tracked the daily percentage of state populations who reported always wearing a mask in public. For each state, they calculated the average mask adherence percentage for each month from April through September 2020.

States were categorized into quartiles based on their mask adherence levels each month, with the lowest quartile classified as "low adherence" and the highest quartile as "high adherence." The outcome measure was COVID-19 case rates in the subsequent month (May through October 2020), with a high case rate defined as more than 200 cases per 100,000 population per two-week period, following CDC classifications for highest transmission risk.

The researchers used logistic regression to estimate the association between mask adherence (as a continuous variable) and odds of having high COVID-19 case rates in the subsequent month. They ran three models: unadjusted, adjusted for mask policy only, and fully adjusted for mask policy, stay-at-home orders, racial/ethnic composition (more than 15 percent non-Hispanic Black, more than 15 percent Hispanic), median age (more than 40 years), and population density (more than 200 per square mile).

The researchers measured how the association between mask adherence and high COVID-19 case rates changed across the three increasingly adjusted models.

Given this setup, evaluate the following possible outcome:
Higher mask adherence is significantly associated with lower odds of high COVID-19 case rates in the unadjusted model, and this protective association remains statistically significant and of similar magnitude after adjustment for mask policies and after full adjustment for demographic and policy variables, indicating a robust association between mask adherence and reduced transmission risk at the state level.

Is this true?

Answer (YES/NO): YES